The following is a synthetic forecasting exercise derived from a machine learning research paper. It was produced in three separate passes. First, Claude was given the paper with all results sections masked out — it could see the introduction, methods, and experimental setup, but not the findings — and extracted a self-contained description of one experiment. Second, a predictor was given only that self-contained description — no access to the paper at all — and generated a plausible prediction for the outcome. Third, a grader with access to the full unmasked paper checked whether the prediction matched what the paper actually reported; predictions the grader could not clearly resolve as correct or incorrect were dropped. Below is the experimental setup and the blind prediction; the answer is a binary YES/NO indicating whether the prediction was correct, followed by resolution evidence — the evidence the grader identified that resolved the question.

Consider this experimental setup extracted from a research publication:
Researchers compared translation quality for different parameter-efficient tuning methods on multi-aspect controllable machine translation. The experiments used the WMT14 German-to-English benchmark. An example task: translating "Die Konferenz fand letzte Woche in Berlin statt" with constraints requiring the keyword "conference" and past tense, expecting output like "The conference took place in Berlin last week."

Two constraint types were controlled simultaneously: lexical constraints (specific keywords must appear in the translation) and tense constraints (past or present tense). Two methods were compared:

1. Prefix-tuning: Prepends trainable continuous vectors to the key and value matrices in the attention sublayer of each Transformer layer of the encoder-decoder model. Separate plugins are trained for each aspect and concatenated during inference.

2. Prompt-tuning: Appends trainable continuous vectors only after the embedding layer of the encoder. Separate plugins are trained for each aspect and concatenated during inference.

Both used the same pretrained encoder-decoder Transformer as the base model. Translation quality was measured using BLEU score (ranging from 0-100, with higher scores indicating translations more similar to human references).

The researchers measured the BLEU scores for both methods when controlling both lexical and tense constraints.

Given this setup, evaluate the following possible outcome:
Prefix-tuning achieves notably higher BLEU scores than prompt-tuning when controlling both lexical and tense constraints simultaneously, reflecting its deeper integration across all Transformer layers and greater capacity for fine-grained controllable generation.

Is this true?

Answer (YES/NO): NO